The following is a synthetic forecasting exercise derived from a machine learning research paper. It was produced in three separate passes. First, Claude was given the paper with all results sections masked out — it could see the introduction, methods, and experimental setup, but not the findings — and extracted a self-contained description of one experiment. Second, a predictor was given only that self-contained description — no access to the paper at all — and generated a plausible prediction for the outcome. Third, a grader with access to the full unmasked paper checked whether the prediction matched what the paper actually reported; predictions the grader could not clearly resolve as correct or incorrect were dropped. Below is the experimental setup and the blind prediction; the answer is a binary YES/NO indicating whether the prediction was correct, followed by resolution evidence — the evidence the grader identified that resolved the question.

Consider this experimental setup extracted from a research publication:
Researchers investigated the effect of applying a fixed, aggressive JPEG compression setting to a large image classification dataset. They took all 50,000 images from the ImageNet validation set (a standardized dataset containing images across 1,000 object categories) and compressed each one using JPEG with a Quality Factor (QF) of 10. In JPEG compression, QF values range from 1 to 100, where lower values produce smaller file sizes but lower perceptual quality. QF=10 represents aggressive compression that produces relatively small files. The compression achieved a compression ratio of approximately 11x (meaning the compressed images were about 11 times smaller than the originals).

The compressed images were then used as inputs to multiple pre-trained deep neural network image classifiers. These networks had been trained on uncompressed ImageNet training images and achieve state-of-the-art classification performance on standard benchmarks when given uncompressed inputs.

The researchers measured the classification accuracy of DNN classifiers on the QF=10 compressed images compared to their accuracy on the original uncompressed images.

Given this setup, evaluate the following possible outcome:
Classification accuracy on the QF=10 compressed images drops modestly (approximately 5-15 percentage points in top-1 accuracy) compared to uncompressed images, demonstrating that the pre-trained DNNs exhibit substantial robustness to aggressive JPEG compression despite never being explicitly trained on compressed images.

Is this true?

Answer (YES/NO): NO